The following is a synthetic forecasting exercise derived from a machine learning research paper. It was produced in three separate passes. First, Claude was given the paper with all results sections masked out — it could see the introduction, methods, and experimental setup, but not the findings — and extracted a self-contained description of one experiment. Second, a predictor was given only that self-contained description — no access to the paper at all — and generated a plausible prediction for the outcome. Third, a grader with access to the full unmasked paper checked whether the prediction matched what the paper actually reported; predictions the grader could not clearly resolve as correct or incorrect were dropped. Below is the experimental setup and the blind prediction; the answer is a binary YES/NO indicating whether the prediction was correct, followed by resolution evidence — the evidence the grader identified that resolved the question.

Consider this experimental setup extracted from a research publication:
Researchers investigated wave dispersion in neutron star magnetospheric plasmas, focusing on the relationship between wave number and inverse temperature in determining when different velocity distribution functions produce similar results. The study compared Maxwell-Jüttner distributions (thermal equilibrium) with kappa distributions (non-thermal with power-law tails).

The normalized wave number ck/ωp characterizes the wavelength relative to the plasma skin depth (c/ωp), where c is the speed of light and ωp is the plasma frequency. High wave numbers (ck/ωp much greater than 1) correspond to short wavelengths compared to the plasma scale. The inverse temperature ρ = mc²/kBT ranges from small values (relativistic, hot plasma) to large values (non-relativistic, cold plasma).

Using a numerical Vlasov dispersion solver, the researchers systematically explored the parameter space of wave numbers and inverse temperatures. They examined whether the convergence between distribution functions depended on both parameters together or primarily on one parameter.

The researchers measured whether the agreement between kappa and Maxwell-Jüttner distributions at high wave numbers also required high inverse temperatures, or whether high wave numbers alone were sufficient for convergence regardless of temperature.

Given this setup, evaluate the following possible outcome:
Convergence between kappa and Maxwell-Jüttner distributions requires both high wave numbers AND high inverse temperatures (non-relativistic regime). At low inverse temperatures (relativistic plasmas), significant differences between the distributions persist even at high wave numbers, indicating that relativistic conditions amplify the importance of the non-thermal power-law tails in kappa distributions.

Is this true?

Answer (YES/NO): YES